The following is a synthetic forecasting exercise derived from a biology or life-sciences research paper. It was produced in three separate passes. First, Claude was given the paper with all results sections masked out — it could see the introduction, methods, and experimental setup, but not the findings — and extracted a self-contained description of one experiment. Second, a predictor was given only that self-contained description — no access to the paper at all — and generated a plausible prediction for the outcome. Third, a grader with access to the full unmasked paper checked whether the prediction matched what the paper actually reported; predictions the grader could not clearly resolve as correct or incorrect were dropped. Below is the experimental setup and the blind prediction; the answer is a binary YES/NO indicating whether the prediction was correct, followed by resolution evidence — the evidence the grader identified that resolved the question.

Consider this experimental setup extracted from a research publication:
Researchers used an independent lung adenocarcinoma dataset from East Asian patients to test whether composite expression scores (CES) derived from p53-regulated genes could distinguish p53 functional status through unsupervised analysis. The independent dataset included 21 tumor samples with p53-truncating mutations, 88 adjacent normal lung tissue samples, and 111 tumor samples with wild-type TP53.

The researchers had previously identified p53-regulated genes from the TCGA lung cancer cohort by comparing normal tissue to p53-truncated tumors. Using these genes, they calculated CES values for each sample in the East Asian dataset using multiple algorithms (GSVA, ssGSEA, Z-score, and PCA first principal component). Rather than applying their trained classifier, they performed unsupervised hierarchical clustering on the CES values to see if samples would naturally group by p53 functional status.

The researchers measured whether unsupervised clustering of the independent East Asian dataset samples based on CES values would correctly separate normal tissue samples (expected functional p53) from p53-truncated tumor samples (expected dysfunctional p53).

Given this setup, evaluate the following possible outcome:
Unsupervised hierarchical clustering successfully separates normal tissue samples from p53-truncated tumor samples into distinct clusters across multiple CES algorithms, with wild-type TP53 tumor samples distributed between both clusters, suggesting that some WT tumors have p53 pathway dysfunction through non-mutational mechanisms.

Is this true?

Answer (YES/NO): NO